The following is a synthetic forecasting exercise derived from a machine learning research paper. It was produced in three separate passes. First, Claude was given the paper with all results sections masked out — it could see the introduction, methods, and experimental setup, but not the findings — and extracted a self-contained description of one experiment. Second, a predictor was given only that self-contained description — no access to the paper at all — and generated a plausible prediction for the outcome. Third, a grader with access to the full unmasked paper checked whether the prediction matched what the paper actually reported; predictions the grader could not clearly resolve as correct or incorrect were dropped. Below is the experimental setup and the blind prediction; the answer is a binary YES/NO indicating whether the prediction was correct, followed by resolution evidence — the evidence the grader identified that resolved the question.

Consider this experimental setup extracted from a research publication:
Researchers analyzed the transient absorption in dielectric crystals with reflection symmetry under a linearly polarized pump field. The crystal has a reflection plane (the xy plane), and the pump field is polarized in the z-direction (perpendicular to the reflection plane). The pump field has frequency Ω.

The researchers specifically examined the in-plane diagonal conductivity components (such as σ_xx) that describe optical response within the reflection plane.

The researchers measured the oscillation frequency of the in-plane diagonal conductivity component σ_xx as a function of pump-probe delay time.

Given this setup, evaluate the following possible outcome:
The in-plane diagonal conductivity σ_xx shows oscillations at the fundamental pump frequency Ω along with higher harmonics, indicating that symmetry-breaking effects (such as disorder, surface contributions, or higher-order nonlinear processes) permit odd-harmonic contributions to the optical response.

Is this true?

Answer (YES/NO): NO